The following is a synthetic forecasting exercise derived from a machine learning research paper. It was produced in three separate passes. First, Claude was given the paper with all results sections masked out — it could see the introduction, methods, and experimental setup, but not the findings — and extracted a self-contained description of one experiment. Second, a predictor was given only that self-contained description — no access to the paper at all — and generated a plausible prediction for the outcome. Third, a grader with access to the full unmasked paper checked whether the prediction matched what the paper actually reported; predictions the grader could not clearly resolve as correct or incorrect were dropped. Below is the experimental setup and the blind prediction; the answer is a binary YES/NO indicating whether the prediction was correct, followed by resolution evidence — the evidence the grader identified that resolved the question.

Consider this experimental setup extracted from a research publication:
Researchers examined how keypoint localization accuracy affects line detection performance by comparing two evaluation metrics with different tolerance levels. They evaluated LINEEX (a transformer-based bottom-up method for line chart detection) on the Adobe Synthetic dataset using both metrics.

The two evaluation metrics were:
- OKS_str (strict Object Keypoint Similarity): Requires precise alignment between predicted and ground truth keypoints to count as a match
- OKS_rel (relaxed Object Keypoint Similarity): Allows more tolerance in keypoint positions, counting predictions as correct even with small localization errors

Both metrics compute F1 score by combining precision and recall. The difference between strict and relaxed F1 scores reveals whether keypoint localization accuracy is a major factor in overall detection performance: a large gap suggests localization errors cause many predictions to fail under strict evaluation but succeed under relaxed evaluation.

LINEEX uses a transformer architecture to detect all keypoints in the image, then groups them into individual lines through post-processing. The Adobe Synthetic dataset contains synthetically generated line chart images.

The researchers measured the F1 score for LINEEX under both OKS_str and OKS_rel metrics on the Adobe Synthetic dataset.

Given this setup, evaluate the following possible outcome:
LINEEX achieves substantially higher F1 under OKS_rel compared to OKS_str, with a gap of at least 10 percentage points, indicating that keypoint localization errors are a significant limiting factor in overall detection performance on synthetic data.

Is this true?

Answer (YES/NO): YES